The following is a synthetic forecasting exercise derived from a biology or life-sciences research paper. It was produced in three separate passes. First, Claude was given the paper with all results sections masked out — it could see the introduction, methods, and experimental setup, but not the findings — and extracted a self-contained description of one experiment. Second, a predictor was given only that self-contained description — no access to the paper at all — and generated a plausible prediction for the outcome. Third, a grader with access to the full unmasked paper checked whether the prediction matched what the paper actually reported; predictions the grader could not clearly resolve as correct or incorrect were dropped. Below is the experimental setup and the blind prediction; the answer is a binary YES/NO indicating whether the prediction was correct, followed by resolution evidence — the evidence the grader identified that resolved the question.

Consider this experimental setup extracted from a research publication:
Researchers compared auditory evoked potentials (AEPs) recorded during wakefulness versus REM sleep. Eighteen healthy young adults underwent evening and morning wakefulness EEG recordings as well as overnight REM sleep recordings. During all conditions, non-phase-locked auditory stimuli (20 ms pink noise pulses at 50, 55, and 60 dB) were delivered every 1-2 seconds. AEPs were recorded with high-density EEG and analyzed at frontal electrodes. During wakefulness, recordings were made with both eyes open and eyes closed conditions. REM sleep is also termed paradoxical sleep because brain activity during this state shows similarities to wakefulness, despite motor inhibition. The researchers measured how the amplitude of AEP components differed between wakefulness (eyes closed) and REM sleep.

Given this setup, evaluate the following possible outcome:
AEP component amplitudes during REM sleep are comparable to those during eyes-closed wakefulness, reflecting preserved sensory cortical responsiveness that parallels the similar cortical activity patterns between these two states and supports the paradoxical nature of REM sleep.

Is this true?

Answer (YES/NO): NO